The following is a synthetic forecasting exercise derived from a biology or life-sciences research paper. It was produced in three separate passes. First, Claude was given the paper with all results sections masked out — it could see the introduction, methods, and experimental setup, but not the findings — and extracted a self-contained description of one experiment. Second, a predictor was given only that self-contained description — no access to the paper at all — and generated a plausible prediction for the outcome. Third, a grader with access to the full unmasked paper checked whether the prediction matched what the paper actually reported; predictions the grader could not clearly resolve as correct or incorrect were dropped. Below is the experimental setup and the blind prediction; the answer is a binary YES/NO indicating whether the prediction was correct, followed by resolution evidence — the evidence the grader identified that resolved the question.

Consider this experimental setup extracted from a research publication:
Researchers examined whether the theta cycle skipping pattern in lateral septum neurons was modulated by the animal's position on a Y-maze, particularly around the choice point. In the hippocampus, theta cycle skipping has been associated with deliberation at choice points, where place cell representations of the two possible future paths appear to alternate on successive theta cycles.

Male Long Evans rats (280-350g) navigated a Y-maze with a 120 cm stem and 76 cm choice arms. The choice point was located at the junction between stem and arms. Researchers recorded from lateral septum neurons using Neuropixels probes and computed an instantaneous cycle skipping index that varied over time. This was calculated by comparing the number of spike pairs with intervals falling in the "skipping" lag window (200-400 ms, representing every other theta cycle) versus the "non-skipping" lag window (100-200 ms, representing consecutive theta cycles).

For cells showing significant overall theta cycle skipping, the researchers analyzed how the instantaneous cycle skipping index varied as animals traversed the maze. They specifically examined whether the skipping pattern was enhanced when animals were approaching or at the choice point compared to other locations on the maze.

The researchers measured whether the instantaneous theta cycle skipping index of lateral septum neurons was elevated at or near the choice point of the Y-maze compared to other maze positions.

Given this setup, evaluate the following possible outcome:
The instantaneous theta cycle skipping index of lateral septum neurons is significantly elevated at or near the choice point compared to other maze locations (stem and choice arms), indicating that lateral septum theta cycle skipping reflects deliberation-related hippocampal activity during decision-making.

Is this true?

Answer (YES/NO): NO